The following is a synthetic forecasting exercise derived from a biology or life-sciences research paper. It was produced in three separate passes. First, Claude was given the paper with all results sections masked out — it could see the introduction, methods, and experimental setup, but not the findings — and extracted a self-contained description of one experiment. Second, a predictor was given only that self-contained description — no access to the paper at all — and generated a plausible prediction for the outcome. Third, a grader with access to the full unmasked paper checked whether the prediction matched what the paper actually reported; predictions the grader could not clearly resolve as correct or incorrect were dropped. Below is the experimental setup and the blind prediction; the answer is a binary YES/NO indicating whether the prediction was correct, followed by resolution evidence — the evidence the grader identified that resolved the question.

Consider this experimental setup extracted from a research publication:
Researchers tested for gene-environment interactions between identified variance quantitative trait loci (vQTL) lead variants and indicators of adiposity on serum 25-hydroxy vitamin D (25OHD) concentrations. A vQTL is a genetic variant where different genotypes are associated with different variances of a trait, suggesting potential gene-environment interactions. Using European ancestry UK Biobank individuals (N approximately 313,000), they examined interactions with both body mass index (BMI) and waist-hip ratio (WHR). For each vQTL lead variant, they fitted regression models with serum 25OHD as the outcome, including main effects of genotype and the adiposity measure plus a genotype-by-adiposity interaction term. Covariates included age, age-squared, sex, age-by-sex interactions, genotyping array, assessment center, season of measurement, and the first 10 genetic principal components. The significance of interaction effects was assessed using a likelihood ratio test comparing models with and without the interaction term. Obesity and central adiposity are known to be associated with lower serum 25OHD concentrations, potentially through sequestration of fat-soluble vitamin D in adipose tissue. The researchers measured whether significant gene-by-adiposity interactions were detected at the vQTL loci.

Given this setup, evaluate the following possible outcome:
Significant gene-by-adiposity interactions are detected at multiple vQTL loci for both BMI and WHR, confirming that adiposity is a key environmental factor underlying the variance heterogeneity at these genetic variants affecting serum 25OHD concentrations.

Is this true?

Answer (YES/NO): NO